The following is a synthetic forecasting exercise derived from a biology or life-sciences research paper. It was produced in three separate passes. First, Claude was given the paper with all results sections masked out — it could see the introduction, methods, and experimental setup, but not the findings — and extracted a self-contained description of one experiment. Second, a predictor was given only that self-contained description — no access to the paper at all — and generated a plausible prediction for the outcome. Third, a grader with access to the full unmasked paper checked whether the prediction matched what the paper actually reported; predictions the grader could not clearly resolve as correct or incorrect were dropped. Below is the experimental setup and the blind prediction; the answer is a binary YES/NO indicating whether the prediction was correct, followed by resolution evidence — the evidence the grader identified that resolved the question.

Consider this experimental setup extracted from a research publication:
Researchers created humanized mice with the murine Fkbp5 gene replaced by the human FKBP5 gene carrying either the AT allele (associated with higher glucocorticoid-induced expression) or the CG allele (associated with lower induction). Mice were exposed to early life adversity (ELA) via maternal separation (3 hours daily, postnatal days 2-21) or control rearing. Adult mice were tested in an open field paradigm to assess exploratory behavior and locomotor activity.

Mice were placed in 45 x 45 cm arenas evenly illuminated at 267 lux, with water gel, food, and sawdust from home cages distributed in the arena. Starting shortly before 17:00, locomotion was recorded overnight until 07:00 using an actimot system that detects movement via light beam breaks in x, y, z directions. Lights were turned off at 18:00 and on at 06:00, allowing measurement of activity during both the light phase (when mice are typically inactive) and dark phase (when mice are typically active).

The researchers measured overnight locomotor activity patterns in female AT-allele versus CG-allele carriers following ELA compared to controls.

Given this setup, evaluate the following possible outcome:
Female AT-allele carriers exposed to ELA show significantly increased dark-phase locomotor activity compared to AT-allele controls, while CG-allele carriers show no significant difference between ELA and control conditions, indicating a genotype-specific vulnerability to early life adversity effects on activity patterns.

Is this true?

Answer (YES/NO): NO